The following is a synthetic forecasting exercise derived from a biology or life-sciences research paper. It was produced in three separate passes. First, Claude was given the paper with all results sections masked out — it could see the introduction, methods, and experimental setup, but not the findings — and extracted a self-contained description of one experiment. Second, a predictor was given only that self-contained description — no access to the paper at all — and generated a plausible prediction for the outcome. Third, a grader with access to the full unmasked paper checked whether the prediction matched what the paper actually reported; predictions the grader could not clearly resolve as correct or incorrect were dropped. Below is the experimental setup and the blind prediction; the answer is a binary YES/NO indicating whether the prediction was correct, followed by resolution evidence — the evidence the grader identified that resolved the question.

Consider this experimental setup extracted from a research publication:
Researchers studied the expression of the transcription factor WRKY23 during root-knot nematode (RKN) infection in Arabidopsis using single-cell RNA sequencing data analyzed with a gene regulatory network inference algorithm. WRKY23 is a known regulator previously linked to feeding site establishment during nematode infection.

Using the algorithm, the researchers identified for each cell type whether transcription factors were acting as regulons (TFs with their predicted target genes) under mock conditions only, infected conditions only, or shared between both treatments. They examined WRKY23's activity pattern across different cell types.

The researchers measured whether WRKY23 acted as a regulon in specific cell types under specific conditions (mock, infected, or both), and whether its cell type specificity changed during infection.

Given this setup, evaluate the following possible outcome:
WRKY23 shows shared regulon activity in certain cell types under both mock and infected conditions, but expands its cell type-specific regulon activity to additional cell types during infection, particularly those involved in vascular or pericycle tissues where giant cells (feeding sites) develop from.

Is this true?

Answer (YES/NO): YES